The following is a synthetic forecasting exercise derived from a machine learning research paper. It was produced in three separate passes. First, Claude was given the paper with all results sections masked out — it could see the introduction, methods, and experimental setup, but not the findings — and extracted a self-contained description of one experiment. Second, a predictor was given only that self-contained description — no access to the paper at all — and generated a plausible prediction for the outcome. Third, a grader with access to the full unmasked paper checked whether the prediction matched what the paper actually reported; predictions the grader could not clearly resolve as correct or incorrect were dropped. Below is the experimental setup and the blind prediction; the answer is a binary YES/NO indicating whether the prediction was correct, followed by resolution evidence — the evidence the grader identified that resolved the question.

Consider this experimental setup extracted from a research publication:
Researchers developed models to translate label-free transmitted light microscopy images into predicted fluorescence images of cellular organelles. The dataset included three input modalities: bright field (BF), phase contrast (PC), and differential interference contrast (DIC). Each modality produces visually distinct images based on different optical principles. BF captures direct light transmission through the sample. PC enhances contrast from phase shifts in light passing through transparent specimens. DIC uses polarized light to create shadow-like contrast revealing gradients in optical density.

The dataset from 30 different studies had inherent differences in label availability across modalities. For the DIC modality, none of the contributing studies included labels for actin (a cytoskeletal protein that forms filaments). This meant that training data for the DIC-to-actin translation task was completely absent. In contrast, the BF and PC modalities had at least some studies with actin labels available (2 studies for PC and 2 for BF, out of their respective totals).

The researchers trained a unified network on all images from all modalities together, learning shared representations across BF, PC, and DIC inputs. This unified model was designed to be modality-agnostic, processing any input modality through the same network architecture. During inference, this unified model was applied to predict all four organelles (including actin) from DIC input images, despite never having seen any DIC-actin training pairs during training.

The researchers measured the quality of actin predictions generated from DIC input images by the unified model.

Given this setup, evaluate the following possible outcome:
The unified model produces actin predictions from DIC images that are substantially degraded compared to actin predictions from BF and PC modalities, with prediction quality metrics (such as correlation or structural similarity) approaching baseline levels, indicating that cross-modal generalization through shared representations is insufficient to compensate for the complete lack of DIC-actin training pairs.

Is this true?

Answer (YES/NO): NO